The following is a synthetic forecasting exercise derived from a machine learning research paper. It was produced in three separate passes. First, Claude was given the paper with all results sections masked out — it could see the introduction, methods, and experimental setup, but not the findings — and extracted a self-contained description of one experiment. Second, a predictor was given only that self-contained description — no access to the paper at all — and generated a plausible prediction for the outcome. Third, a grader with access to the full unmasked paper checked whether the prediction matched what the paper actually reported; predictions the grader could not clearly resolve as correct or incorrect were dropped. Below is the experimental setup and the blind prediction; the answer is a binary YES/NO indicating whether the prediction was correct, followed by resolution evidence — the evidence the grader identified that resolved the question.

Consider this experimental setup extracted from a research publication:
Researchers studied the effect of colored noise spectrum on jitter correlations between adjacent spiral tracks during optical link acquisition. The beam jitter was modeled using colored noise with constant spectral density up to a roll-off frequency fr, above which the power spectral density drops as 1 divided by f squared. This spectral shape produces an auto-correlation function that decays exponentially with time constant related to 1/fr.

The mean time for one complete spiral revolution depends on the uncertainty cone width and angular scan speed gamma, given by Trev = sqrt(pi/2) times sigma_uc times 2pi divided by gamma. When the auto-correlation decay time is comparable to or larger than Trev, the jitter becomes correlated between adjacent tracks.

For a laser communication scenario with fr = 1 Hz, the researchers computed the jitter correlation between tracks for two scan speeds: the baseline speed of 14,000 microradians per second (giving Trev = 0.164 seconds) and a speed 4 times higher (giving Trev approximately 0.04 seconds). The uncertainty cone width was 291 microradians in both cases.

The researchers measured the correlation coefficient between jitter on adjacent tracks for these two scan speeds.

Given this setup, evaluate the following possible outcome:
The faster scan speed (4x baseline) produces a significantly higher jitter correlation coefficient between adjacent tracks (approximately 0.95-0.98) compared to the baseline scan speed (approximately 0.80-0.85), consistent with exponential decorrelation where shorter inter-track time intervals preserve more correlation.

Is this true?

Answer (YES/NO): NO